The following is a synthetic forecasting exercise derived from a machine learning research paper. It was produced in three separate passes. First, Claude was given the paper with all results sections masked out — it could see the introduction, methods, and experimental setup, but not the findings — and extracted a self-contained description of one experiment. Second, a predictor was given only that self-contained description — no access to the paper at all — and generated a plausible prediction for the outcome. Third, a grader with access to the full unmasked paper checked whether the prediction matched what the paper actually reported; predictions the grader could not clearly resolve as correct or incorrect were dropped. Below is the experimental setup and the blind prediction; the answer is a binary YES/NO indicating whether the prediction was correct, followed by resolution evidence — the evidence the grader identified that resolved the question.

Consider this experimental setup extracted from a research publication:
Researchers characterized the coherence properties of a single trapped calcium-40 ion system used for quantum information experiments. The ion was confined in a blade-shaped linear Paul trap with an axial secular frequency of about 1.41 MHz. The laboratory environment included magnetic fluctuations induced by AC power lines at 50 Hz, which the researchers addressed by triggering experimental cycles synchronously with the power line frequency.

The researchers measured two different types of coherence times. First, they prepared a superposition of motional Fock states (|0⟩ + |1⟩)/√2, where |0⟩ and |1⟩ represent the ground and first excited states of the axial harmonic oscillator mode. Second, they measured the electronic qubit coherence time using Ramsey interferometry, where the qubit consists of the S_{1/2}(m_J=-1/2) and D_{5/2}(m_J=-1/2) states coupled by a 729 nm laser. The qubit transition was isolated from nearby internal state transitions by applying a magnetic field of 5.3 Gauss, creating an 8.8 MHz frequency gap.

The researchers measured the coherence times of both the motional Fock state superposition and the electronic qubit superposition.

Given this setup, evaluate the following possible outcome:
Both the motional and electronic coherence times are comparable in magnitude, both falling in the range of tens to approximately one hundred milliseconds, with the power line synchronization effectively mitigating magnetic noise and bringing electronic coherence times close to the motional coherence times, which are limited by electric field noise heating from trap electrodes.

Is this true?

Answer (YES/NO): NO